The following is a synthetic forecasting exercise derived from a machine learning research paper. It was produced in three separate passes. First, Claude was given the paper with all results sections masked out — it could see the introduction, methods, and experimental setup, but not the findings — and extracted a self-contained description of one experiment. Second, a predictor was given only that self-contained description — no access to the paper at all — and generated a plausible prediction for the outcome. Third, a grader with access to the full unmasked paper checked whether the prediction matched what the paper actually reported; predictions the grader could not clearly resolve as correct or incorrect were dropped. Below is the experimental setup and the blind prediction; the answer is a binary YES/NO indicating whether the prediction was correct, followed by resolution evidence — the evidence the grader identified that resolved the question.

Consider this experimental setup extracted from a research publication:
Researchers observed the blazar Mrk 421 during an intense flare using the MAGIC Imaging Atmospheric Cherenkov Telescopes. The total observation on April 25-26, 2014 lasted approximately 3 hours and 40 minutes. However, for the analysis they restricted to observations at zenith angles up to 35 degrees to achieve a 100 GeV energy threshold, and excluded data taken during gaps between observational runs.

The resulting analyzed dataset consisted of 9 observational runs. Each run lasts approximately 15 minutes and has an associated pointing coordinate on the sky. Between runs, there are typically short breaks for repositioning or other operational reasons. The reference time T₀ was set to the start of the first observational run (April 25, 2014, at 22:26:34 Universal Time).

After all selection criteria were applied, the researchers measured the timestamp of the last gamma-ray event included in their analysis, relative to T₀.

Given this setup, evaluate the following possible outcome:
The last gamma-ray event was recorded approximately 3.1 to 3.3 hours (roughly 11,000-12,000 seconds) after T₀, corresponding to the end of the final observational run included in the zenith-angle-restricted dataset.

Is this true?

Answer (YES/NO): NO